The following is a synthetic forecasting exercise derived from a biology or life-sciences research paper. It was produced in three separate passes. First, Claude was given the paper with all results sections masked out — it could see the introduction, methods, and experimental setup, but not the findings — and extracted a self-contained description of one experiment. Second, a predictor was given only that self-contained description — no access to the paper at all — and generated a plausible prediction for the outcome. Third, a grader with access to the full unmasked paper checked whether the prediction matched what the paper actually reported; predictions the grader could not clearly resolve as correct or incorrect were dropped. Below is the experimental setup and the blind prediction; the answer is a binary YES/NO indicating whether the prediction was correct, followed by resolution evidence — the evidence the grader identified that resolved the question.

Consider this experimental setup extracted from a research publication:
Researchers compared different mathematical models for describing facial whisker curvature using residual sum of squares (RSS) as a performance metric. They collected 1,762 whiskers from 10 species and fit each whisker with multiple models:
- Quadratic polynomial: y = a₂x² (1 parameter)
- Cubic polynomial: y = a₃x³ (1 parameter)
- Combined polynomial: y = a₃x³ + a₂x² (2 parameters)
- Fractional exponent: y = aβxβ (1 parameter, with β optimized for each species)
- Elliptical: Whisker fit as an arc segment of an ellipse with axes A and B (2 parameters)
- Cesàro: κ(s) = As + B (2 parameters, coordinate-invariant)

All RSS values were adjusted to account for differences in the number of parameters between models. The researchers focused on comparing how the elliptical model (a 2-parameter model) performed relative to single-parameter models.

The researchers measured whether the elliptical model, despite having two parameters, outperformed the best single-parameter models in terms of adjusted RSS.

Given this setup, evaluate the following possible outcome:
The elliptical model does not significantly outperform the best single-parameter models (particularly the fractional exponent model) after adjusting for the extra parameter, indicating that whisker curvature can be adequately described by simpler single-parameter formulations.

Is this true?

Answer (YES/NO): YES